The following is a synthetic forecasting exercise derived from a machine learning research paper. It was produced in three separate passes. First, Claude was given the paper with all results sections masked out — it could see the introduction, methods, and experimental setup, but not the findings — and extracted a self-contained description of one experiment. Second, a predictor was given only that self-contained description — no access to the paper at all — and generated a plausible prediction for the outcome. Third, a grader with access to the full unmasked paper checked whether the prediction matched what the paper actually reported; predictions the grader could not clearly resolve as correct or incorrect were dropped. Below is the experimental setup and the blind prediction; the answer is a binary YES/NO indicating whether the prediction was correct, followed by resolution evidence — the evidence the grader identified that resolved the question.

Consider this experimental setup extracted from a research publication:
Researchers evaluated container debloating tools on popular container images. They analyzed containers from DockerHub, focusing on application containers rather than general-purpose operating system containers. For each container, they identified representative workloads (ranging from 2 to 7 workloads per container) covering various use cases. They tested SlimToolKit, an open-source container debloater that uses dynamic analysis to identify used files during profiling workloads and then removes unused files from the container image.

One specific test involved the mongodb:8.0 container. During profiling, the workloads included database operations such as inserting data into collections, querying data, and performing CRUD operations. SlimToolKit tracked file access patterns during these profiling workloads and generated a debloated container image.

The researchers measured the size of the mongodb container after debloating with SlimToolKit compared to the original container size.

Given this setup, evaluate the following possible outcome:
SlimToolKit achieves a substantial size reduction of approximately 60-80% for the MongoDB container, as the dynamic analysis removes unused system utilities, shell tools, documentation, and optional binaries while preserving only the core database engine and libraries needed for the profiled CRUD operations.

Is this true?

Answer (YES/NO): NO